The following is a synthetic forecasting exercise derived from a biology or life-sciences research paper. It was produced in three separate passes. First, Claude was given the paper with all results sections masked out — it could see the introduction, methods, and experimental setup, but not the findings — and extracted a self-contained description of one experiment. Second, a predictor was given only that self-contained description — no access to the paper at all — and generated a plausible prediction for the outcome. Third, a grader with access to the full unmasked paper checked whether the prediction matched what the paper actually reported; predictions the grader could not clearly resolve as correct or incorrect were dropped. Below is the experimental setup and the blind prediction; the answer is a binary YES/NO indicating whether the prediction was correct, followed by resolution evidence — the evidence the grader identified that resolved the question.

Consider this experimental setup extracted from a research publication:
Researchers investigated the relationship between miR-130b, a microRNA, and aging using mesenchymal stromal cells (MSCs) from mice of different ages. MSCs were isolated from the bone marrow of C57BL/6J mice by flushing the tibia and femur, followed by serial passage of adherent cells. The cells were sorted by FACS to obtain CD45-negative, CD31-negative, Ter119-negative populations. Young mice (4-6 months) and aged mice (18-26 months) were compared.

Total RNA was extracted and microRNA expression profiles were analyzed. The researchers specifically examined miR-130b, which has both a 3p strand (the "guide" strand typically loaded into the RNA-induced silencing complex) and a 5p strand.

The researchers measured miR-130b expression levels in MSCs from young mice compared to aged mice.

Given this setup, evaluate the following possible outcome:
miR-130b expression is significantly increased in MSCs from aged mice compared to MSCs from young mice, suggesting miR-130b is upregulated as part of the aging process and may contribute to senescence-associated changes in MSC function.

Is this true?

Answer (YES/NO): NO